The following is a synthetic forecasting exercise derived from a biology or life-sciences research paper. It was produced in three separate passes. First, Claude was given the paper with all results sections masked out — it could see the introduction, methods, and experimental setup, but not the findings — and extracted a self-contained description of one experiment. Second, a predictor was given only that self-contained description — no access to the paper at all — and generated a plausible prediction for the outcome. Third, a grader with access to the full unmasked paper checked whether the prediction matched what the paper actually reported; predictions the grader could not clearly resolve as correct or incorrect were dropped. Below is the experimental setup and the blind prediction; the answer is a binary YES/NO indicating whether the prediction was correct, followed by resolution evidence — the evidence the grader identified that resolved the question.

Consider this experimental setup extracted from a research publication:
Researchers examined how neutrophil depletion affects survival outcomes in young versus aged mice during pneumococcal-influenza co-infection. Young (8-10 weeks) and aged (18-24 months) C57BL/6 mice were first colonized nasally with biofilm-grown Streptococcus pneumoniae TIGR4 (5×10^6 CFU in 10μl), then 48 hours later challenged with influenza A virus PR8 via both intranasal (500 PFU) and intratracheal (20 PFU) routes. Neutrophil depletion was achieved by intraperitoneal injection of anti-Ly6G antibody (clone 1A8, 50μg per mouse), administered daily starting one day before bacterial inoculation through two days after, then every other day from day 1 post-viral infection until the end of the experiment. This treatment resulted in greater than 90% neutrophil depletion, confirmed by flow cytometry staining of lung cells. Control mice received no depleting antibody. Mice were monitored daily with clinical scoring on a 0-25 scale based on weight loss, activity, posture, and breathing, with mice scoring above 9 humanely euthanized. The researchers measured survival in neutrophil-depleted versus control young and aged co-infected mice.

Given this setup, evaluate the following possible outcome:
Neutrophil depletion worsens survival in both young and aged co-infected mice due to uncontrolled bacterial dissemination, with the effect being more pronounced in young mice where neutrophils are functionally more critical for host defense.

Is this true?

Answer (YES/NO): NO